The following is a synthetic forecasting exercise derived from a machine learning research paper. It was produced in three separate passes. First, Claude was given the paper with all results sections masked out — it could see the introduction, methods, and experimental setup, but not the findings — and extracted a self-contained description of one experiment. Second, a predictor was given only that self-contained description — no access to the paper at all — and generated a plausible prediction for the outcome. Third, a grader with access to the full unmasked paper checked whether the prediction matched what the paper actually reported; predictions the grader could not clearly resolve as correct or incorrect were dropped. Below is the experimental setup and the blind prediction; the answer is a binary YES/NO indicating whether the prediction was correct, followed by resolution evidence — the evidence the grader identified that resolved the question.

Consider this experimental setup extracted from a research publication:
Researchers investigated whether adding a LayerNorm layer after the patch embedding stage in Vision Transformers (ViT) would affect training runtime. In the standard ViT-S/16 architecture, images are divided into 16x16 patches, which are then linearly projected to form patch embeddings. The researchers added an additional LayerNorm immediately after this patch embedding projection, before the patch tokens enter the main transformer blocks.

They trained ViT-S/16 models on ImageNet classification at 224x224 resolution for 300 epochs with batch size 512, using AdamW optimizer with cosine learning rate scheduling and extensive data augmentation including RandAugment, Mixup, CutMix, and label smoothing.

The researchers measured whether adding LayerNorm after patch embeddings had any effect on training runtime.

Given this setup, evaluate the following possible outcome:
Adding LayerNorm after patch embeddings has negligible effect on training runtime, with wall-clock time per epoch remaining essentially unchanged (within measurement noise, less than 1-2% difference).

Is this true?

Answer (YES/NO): YES